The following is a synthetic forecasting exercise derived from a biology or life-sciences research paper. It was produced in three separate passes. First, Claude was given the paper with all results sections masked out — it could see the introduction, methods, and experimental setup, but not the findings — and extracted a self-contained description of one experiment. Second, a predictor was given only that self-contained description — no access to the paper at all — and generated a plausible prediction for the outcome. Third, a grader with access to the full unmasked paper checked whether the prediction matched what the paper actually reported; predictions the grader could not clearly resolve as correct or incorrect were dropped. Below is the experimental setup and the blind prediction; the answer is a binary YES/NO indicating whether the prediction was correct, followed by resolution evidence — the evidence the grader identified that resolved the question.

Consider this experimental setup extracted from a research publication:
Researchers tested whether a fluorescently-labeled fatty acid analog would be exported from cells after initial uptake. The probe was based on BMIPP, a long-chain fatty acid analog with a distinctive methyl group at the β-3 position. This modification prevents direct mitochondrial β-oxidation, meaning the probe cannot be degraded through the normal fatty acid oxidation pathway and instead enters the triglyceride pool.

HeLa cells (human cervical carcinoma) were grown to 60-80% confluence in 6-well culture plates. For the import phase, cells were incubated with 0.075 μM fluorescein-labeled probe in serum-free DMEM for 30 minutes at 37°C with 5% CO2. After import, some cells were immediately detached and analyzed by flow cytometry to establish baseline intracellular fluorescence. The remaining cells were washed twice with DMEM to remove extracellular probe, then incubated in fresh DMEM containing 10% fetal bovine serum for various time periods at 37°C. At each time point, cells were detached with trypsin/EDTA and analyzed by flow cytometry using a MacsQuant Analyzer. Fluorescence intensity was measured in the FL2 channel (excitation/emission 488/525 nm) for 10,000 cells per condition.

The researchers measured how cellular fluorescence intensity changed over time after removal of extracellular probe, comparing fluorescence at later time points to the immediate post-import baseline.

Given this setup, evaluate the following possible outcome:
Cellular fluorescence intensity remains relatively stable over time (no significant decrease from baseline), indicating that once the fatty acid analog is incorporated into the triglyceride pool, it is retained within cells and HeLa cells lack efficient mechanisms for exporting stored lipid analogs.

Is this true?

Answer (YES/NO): NO